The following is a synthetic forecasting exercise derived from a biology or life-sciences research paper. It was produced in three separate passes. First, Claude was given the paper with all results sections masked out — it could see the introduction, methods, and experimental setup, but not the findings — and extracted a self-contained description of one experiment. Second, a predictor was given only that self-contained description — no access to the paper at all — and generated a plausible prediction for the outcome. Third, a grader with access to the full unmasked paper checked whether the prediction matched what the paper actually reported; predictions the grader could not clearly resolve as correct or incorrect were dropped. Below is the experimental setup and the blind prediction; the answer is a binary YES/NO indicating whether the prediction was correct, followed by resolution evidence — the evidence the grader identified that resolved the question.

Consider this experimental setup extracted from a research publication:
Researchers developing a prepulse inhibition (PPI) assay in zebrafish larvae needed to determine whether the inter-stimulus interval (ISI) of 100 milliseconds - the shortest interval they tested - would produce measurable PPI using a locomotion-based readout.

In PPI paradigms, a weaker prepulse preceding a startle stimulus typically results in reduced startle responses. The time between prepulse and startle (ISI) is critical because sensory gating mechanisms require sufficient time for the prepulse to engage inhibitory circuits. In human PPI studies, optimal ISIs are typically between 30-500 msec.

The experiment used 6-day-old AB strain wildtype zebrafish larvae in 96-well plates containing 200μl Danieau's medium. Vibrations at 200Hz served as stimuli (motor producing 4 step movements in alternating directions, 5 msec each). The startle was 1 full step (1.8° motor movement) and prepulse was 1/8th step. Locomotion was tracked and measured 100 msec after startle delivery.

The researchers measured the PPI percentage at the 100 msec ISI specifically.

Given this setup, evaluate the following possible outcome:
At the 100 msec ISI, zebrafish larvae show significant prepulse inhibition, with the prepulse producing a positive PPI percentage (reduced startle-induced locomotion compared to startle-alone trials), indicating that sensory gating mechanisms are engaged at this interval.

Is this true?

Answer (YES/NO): YES